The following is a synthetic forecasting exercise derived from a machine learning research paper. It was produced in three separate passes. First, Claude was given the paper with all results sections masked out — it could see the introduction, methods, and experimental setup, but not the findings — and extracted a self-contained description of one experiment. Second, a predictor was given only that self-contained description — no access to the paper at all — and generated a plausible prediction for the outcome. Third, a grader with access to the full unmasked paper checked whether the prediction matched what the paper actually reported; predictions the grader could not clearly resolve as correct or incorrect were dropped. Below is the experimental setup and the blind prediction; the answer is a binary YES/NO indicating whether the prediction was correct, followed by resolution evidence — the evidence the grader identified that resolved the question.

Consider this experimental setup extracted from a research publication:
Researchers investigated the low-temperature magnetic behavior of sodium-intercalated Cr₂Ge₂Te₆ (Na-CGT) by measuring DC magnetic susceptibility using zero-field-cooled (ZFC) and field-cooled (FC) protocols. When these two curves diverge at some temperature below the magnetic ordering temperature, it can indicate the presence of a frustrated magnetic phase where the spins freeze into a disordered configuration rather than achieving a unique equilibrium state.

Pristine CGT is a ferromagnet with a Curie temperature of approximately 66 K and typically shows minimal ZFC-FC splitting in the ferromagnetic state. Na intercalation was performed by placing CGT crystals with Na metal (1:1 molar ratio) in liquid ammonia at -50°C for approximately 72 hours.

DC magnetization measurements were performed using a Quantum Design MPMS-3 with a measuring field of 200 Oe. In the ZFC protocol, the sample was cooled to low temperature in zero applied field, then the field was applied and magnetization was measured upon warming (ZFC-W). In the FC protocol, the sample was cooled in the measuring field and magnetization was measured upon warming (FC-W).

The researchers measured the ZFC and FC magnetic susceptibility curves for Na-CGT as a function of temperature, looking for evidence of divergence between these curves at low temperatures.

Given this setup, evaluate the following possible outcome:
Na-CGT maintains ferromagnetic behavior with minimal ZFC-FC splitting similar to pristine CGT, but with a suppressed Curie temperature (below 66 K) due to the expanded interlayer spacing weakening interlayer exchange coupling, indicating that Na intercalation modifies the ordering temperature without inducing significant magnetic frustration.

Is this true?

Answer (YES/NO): NO